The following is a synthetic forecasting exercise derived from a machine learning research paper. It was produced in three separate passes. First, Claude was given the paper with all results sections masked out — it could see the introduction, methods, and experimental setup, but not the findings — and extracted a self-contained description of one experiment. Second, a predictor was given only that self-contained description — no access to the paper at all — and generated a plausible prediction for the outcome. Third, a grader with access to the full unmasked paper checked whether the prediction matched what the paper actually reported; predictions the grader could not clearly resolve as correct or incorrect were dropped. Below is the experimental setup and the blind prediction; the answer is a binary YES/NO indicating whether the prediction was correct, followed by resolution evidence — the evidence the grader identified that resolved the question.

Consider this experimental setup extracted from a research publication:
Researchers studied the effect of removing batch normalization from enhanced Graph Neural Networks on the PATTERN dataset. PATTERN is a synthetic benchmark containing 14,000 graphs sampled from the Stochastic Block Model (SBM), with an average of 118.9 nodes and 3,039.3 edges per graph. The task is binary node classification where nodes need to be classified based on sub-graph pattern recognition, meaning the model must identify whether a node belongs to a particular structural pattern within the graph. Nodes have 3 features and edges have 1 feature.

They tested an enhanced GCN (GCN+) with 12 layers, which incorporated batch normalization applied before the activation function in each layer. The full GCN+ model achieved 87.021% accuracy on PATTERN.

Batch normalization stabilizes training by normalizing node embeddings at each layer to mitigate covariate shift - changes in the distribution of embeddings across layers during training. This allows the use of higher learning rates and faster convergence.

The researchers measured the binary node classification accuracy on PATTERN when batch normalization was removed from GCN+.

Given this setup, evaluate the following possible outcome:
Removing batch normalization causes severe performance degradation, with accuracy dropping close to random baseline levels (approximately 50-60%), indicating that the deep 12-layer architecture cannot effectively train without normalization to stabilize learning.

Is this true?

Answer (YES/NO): YES